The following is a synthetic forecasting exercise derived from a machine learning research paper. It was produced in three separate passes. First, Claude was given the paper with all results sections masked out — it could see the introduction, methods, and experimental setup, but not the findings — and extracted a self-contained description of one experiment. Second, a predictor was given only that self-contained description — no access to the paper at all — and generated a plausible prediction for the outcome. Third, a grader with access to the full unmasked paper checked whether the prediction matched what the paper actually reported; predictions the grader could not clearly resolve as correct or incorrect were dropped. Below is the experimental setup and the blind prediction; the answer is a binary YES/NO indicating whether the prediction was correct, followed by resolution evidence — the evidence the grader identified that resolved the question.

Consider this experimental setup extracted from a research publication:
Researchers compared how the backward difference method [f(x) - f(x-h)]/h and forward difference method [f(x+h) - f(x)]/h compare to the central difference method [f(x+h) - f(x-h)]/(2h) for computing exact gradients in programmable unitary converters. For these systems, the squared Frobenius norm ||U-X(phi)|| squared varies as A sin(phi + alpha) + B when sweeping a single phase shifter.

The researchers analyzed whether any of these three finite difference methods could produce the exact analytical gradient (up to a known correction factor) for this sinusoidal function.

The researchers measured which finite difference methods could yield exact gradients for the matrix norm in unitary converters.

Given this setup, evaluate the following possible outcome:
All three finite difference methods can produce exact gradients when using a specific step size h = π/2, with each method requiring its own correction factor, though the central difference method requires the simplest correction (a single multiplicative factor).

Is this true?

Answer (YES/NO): NO